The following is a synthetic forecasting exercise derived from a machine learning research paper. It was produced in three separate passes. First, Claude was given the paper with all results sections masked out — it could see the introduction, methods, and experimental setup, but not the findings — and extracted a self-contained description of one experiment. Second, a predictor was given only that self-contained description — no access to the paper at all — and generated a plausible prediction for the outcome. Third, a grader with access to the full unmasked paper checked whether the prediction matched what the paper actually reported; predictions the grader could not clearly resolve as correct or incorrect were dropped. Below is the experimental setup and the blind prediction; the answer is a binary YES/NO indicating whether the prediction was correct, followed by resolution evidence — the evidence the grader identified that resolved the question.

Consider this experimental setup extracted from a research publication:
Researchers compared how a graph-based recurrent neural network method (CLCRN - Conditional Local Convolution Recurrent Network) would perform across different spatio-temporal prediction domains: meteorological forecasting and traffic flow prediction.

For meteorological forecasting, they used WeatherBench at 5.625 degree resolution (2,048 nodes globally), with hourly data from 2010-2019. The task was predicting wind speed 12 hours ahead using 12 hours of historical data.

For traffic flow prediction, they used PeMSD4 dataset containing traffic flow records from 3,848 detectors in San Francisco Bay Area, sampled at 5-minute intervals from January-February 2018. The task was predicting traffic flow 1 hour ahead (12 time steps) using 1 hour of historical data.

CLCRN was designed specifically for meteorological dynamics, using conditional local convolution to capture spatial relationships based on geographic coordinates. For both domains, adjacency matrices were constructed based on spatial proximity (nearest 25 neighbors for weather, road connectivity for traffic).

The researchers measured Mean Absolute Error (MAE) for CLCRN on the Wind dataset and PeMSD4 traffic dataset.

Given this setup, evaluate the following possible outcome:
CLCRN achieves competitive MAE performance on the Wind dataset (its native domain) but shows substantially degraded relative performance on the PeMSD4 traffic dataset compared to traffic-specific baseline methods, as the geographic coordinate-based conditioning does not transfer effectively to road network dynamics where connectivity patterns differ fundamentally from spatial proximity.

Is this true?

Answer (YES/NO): YES